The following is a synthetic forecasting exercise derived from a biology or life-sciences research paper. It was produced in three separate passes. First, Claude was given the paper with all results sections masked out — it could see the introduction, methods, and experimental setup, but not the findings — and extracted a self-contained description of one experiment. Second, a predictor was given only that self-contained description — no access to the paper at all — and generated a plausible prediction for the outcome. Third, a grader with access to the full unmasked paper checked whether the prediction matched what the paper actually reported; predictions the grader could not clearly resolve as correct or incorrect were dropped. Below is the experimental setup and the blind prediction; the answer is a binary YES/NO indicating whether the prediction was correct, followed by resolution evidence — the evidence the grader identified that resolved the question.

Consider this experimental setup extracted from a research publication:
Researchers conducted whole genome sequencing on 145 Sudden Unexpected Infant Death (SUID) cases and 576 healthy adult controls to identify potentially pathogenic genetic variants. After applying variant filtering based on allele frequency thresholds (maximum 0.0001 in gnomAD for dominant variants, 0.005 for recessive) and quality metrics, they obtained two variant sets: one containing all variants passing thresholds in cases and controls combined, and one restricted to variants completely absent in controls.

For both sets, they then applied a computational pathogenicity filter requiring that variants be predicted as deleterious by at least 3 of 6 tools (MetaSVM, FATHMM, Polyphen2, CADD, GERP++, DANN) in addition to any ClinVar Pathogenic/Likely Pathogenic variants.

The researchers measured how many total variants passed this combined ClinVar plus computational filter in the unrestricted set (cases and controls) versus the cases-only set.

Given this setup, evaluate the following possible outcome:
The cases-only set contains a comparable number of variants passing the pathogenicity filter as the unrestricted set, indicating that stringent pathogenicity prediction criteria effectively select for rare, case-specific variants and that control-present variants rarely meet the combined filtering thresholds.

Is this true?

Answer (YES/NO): NO